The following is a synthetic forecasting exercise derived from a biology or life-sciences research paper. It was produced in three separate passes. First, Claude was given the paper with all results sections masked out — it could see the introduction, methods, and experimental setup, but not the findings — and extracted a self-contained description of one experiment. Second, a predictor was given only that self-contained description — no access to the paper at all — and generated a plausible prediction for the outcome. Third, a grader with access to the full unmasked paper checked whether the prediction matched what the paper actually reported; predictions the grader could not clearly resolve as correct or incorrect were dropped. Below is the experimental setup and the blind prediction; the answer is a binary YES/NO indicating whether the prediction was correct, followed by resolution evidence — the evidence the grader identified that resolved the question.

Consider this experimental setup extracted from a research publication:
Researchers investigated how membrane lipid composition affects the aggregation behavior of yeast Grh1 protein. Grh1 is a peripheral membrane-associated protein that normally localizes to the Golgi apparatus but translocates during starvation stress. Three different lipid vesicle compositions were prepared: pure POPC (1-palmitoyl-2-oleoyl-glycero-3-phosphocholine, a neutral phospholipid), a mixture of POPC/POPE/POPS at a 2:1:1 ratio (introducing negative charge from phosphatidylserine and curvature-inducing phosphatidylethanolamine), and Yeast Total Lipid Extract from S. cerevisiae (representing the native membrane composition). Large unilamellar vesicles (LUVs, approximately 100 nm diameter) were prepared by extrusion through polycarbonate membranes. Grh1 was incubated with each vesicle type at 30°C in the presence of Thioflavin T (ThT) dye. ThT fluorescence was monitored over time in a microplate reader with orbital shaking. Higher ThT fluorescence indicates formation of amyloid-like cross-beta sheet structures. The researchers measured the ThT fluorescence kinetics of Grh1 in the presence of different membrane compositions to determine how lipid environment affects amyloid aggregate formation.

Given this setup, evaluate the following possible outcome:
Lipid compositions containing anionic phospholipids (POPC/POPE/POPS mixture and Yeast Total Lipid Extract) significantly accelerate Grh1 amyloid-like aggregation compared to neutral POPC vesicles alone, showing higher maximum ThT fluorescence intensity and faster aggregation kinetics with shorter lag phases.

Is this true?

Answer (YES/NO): NO